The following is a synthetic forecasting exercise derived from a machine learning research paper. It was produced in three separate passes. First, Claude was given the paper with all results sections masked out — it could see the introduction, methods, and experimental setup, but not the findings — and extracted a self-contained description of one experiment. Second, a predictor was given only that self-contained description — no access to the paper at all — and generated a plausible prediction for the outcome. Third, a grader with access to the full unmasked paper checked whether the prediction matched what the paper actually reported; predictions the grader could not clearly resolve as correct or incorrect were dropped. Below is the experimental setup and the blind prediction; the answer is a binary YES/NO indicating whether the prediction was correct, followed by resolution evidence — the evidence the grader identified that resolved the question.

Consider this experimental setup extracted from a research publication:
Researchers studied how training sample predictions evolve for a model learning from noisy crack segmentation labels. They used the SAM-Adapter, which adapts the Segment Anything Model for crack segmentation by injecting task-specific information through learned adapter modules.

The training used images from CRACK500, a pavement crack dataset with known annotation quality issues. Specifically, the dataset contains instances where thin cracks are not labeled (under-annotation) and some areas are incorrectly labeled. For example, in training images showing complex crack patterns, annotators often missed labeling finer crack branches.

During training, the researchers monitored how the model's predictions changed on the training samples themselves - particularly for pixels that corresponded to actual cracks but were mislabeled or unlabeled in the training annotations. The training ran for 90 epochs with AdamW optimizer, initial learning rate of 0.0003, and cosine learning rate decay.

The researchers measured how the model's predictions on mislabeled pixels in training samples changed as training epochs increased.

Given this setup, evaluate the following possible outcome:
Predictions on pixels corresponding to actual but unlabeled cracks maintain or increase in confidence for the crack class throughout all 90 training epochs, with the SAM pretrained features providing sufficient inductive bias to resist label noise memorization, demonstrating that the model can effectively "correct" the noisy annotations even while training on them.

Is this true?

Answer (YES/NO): NO